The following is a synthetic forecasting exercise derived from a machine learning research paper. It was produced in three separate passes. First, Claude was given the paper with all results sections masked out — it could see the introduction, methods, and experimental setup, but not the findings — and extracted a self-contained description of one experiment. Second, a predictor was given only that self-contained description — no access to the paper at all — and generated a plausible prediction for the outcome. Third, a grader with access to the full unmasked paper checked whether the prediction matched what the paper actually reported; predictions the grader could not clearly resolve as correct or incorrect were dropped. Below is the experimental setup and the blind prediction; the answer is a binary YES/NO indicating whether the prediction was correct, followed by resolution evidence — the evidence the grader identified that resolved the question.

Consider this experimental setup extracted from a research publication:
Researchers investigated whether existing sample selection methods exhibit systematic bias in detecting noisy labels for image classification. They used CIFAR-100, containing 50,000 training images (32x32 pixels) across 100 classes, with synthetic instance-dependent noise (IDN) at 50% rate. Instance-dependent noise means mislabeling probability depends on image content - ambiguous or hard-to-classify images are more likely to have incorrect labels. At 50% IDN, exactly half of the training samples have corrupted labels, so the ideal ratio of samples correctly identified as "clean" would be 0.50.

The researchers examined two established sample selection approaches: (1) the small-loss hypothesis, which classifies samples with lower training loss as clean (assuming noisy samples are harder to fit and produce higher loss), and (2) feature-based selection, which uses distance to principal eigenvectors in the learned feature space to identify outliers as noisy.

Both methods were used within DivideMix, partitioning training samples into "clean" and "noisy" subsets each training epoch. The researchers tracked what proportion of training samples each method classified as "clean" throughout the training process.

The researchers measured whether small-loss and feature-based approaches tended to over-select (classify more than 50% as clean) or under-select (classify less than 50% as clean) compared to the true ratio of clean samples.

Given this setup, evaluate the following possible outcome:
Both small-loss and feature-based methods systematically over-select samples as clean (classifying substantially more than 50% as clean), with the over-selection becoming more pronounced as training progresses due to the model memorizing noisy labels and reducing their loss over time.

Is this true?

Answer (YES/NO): NO